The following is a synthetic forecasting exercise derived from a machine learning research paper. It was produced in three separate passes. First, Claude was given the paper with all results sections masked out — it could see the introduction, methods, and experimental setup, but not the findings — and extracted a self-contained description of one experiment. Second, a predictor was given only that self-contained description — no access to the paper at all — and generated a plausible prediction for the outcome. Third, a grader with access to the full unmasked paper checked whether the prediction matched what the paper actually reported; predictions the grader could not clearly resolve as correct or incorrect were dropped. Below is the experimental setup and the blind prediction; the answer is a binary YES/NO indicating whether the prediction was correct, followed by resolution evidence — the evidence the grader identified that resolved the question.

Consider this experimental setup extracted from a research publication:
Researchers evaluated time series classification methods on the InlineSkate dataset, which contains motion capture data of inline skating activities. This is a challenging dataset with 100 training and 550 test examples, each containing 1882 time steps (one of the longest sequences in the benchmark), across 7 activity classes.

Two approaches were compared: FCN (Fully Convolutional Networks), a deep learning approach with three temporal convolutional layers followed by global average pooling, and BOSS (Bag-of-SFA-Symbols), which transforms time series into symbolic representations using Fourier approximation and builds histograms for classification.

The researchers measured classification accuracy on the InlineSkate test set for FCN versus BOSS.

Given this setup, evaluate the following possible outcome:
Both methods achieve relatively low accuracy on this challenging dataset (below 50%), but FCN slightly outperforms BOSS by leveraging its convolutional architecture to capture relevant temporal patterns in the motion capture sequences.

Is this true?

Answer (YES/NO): NO